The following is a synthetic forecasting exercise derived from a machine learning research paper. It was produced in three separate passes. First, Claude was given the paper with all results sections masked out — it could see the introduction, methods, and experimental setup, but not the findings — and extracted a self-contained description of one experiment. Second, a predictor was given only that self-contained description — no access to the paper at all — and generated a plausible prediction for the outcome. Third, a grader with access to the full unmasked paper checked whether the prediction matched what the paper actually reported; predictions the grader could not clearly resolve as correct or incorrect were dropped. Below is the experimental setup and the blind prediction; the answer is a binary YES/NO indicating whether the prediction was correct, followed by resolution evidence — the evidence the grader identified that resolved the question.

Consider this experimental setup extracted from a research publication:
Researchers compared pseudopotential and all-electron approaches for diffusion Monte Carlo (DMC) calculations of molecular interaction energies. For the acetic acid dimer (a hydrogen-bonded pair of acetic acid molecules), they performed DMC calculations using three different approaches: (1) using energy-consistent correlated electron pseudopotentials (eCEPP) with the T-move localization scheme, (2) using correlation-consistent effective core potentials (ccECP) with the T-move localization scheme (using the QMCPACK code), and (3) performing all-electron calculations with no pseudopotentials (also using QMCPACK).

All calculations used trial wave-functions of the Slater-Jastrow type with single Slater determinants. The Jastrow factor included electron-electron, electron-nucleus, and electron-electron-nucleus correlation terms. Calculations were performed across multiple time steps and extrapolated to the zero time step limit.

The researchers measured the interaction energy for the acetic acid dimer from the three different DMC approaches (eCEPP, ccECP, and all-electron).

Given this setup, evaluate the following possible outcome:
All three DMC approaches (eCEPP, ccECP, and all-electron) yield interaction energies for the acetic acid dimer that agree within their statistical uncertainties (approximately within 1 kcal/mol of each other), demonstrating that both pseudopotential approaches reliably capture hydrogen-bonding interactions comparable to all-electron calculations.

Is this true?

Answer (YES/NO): YES